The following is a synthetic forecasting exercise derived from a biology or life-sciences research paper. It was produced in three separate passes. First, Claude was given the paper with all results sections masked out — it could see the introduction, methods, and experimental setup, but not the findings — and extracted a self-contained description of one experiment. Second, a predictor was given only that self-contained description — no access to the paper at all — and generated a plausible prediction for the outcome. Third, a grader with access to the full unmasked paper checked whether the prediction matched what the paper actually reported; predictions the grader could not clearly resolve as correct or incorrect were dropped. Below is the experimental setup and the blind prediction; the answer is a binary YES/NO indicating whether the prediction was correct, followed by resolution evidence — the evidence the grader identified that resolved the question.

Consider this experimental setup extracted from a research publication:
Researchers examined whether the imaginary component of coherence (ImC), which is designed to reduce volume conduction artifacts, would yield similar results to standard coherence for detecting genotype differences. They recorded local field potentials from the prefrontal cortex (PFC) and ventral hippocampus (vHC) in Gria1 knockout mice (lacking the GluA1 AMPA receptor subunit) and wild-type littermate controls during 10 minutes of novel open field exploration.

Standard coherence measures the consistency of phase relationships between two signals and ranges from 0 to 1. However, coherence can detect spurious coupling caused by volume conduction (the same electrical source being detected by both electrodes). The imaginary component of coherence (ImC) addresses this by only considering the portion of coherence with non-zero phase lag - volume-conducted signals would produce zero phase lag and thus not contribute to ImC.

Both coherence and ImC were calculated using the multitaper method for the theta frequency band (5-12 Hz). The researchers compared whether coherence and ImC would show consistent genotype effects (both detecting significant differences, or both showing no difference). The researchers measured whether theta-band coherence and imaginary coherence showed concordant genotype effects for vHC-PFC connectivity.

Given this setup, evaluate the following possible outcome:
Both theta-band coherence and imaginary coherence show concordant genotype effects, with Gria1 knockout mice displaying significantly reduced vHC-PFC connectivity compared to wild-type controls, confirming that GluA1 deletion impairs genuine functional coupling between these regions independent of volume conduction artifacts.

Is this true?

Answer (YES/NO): NO